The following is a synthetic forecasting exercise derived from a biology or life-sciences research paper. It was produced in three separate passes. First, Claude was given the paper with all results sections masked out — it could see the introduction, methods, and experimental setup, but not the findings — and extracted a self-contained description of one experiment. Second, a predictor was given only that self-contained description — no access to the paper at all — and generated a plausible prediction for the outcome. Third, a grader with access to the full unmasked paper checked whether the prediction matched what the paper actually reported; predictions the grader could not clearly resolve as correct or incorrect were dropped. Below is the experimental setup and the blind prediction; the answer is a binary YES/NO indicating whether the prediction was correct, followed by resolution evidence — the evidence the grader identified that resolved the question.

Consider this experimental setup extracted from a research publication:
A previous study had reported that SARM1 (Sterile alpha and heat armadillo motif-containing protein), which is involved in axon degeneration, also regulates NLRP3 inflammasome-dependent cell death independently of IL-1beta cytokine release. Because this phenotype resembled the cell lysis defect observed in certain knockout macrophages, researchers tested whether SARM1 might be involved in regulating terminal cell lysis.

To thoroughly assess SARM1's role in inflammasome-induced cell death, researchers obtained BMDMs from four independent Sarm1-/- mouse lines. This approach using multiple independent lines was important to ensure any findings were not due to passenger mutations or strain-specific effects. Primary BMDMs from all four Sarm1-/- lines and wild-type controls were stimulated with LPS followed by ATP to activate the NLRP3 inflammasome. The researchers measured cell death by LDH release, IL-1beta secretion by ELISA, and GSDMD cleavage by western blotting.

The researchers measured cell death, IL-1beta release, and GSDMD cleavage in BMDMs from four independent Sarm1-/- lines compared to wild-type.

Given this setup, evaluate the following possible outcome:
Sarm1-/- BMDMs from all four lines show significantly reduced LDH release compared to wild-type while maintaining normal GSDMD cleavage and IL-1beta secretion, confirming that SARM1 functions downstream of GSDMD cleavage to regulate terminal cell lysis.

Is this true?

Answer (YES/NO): NO